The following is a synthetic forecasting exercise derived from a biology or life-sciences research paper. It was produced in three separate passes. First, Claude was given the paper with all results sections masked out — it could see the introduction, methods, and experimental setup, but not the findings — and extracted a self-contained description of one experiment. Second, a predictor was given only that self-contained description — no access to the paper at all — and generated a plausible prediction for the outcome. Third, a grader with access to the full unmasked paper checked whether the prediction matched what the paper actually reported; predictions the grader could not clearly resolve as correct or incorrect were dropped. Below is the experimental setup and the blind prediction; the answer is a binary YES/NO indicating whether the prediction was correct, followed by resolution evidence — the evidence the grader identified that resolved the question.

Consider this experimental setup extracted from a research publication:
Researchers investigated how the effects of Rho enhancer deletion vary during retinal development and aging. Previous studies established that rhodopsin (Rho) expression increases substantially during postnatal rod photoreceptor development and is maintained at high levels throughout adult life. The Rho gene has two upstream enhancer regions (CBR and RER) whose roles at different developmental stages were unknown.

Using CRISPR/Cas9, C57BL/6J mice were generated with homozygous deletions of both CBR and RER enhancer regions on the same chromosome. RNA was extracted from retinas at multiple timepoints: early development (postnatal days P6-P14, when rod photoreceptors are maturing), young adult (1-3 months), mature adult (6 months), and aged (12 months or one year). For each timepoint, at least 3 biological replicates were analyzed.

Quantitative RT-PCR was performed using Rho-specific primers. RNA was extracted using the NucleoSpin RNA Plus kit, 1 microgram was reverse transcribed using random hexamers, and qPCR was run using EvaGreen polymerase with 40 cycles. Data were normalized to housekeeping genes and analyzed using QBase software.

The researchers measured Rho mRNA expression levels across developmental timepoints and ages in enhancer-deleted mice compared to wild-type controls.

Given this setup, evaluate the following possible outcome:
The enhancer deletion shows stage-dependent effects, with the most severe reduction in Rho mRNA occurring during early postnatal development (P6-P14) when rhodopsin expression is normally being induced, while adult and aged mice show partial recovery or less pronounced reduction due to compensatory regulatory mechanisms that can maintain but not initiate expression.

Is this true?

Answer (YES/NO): NO